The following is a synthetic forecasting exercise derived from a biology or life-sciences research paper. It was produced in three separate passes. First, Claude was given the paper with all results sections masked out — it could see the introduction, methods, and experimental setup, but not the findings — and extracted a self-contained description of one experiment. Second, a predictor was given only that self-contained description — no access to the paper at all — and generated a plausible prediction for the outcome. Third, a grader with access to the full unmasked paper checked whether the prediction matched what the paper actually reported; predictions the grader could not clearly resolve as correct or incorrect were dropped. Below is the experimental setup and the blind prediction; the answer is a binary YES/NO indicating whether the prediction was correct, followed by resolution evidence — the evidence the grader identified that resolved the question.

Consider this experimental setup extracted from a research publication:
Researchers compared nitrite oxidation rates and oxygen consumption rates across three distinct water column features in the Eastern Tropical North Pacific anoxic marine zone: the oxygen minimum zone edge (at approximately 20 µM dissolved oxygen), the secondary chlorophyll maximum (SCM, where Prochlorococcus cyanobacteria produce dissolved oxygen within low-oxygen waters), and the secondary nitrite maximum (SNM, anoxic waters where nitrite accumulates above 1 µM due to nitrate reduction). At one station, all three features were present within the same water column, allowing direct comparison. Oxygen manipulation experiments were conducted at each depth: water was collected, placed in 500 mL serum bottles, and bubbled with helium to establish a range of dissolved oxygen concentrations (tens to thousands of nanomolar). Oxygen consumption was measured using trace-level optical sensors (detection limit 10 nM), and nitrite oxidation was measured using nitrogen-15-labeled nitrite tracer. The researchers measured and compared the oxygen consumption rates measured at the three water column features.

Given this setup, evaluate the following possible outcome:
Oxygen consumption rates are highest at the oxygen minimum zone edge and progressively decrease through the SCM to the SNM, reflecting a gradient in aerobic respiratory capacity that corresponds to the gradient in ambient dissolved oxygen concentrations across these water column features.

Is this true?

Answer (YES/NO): YES